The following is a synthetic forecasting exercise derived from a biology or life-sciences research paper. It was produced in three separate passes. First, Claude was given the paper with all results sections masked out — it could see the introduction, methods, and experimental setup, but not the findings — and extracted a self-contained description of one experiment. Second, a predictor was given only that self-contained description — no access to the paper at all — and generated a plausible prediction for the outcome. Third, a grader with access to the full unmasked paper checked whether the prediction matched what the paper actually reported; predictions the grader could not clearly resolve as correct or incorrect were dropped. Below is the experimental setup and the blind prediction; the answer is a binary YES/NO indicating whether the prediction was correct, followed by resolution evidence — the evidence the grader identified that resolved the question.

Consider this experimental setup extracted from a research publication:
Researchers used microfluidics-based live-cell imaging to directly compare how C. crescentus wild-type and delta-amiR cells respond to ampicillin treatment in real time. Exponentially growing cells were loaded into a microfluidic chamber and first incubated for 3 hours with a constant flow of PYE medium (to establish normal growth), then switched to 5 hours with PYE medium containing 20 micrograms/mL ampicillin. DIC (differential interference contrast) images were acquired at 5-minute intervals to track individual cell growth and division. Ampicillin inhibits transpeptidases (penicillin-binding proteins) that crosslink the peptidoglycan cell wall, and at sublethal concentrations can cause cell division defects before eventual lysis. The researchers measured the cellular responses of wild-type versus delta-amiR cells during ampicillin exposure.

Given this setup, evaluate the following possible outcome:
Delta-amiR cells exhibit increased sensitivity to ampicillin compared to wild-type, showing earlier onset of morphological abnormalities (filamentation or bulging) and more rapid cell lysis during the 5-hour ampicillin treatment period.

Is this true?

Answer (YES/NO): YES